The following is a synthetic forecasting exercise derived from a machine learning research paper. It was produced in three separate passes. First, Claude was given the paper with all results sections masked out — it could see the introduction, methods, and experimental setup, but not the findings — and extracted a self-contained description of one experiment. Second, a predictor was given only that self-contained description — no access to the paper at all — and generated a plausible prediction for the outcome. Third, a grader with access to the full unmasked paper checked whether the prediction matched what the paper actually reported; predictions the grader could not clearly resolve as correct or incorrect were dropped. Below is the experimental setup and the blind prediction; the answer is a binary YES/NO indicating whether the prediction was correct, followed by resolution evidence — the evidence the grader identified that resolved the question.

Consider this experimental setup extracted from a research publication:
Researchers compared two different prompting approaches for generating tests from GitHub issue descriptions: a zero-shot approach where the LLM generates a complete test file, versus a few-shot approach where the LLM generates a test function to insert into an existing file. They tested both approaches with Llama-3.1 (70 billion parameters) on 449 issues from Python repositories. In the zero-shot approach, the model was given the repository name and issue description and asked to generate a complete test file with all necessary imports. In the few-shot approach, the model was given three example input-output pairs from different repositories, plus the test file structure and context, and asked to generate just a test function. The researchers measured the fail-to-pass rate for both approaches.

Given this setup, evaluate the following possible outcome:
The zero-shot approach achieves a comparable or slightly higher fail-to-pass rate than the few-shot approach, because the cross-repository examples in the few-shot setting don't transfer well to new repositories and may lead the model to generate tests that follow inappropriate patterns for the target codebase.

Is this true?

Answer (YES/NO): YES